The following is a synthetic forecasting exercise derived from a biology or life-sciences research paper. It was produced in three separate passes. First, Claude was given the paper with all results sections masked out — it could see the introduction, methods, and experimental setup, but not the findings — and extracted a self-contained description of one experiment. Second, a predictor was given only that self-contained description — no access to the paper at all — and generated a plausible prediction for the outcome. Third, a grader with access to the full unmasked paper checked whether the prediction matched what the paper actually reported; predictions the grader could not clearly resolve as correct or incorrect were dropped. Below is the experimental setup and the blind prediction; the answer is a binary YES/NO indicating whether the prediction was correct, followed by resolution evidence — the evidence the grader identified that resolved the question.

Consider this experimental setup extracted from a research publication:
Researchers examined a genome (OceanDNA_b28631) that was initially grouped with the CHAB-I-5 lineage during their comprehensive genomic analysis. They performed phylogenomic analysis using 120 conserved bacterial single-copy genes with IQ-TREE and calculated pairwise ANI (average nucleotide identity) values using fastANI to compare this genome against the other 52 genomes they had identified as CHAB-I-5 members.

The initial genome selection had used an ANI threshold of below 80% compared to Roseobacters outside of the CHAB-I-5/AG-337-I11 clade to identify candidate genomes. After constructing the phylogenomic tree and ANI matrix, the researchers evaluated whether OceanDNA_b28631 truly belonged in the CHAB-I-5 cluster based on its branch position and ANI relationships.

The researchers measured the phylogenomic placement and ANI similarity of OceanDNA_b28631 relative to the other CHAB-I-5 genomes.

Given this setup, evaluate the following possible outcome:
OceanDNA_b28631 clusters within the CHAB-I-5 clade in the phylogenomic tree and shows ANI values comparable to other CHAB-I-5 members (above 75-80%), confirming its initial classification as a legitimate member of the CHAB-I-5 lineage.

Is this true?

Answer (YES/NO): NO